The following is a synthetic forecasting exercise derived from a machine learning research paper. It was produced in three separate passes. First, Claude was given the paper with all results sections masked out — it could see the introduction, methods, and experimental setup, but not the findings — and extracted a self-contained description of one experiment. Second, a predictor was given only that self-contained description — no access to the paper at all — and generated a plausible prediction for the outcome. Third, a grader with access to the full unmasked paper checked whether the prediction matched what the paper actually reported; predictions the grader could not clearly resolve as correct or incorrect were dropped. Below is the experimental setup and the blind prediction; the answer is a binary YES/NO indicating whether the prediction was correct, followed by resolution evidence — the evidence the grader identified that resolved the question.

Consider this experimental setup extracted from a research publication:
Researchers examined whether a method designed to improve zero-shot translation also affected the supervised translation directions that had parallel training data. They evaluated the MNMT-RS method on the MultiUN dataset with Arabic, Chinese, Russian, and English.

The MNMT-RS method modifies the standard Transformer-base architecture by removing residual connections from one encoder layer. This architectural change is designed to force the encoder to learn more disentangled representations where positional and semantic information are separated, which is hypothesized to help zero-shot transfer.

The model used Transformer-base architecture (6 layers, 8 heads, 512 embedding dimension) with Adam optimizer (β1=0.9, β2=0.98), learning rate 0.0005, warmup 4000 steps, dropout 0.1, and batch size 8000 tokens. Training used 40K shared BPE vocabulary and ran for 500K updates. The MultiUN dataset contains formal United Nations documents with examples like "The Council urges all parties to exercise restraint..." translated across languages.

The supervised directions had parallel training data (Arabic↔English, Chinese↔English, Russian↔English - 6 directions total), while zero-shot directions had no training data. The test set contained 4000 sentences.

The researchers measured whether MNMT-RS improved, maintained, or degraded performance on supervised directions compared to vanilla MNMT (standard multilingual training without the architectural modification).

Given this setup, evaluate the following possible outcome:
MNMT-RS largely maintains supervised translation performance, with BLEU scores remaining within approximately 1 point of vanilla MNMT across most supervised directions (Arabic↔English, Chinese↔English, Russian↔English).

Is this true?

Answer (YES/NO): YES